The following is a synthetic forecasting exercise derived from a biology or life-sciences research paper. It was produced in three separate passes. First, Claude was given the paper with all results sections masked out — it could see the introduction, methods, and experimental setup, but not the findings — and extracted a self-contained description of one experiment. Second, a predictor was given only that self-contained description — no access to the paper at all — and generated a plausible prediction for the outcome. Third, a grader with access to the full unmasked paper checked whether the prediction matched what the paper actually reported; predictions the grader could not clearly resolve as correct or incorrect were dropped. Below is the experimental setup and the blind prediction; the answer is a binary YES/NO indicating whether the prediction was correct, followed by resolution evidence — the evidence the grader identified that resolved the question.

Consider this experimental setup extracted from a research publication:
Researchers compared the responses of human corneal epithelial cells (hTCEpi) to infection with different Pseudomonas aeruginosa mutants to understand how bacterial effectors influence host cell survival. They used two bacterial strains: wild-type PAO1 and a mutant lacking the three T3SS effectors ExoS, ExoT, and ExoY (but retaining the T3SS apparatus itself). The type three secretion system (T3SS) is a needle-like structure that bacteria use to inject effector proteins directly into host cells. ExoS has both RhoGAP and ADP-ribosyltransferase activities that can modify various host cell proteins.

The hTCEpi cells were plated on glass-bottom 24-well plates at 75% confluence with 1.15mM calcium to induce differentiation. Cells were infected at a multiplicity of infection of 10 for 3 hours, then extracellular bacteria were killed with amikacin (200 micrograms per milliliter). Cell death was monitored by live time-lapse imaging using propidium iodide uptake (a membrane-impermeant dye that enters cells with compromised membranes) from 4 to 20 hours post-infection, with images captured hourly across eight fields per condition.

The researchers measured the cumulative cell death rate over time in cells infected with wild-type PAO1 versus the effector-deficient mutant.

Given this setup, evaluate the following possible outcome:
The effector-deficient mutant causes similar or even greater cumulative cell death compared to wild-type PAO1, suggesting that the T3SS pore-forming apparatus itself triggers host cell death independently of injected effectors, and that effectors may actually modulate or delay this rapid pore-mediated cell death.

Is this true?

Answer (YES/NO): YES